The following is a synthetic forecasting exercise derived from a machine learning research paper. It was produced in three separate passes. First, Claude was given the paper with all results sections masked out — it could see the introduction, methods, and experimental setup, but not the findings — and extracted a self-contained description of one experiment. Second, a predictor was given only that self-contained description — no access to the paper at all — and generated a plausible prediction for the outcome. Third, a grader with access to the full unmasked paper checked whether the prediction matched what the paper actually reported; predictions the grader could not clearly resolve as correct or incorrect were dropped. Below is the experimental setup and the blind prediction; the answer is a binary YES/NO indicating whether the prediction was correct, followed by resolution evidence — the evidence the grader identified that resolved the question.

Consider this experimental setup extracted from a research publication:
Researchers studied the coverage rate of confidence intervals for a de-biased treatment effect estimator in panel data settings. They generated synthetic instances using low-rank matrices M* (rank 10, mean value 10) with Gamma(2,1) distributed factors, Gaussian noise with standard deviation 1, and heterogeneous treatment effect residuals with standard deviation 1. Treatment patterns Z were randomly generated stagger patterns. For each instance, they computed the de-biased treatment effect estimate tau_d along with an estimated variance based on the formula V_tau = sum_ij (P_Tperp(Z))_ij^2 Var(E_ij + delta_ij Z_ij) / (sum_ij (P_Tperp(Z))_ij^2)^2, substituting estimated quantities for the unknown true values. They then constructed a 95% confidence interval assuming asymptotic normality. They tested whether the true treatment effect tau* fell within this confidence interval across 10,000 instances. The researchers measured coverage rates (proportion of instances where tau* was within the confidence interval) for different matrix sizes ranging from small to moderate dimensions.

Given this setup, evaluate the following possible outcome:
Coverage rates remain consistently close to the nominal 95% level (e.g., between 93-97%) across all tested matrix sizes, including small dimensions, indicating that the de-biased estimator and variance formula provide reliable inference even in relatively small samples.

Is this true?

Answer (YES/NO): YES